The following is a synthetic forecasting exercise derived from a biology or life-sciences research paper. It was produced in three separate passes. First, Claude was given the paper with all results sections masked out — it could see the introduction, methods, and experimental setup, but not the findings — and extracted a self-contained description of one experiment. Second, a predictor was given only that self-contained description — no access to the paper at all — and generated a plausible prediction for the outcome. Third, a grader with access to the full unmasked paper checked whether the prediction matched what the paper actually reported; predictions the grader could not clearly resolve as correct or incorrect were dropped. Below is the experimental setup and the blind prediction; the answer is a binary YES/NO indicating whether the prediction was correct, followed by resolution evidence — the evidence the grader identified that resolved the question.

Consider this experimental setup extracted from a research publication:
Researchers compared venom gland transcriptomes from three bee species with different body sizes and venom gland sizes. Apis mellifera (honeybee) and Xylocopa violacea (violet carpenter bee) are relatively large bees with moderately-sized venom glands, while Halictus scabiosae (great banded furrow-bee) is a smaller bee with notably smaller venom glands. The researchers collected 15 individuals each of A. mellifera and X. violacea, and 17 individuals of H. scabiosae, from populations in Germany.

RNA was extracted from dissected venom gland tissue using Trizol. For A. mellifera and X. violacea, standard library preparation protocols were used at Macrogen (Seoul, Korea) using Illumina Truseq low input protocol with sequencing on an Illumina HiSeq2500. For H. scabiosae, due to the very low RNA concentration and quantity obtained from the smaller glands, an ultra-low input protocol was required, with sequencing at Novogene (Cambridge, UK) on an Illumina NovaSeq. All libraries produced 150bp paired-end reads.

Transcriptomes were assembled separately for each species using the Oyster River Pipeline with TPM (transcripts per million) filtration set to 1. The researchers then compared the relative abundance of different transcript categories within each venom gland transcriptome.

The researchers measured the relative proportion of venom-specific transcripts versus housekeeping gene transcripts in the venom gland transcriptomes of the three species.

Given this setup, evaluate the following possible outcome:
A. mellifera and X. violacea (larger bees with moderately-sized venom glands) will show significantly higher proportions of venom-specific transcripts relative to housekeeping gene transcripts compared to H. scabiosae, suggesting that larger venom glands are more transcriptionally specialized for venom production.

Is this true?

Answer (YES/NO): NO